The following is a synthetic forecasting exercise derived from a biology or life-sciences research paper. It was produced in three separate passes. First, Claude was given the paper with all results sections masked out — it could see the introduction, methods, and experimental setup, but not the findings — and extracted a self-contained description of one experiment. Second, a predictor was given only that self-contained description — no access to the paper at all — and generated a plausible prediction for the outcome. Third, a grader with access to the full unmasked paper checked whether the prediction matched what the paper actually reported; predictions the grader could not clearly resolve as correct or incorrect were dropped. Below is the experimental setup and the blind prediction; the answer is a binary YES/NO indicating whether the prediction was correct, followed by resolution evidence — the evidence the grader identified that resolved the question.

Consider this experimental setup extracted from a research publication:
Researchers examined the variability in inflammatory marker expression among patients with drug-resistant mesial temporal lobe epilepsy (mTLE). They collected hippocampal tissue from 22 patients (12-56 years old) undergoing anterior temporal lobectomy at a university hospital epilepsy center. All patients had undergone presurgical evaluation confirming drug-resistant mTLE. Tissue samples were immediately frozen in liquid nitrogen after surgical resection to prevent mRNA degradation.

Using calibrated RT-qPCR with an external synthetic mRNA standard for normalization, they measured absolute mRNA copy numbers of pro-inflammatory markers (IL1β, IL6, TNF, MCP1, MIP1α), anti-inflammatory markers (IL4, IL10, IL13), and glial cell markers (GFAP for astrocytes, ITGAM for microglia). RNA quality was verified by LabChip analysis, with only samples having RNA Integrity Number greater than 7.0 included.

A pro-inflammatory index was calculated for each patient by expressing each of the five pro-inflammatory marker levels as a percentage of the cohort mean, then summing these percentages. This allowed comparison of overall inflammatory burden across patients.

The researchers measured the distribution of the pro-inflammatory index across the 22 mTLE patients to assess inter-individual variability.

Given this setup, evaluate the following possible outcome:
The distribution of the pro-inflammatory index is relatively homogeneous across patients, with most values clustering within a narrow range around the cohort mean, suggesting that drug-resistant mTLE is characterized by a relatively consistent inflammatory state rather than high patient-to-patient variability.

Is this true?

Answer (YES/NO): NO